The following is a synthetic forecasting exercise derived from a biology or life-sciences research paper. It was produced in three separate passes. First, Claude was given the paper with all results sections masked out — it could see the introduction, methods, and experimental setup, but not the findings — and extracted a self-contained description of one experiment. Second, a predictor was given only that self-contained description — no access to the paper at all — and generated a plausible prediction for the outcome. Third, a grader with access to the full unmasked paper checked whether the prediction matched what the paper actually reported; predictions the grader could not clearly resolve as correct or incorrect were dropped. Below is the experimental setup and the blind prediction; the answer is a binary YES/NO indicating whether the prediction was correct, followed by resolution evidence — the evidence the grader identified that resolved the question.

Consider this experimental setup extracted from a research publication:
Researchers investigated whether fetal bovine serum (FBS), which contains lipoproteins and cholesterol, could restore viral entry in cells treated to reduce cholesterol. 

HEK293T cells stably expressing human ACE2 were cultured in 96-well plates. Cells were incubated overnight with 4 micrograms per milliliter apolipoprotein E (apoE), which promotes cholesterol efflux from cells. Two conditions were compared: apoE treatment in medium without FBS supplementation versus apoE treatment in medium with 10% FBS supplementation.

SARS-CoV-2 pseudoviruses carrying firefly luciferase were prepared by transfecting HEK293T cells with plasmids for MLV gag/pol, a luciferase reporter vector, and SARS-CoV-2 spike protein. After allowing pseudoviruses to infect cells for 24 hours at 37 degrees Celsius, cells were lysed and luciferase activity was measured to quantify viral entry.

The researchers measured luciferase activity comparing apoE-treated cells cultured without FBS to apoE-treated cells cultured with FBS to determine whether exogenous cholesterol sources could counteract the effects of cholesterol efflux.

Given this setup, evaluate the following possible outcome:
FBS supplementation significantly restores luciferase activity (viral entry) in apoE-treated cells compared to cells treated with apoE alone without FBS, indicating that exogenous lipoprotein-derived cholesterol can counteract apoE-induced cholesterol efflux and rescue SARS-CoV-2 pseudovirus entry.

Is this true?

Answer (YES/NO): YES